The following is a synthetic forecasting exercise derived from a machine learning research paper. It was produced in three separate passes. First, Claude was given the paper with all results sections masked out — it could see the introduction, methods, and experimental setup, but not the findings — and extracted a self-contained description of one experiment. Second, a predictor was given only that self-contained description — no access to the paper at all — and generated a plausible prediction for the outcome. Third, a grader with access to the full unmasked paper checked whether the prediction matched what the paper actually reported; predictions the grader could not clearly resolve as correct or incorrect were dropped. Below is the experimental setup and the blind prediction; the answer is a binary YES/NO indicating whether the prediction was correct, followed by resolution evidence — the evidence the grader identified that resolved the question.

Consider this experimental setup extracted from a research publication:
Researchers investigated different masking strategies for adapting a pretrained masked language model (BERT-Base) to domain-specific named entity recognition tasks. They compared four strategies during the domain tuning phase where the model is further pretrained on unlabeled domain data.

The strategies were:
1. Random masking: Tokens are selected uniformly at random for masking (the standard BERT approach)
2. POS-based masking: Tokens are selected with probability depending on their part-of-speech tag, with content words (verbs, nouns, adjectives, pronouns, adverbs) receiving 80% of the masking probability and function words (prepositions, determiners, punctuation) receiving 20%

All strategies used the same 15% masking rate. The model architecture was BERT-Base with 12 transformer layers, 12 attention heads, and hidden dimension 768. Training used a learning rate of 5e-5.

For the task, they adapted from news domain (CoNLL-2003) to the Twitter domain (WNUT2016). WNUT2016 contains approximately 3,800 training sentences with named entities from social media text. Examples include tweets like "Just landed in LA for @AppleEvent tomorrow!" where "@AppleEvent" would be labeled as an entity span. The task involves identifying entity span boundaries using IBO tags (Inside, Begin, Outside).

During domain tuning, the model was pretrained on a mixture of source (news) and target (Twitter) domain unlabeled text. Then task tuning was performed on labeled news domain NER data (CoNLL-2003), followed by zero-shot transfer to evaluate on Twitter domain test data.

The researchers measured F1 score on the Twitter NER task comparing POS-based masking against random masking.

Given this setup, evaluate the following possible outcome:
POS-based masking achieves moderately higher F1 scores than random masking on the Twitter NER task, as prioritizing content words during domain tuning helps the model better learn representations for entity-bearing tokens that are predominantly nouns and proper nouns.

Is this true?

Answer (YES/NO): YES